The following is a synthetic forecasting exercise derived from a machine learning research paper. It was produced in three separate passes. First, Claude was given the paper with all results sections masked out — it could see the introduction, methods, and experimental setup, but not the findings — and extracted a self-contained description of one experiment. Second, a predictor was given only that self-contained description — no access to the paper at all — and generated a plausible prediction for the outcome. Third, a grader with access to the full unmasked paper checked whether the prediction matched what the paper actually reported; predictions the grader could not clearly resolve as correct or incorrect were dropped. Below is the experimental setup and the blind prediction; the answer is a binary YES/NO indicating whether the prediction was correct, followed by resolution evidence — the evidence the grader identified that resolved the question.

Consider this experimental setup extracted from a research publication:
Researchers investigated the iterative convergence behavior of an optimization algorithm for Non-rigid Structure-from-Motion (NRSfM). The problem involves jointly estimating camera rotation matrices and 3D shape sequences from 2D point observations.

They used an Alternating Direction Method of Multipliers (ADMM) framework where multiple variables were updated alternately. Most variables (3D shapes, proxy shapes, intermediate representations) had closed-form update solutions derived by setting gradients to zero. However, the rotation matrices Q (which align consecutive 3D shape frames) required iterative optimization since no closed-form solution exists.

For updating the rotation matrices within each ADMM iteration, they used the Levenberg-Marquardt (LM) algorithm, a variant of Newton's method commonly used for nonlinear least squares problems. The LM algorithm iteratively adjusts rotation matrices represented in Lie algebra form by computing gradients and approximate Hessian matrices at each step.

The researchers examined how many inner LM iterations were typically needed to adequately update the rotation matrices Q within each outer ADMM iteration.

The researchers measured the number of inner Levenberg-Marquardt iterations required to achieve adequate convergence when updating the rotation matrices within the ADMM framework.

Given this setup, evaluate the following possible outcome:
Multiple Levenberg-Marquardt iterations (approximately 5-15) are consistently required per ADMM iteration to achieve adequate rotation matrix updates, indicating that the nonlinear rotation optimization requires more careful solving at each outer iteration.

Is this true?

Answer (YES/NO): NO